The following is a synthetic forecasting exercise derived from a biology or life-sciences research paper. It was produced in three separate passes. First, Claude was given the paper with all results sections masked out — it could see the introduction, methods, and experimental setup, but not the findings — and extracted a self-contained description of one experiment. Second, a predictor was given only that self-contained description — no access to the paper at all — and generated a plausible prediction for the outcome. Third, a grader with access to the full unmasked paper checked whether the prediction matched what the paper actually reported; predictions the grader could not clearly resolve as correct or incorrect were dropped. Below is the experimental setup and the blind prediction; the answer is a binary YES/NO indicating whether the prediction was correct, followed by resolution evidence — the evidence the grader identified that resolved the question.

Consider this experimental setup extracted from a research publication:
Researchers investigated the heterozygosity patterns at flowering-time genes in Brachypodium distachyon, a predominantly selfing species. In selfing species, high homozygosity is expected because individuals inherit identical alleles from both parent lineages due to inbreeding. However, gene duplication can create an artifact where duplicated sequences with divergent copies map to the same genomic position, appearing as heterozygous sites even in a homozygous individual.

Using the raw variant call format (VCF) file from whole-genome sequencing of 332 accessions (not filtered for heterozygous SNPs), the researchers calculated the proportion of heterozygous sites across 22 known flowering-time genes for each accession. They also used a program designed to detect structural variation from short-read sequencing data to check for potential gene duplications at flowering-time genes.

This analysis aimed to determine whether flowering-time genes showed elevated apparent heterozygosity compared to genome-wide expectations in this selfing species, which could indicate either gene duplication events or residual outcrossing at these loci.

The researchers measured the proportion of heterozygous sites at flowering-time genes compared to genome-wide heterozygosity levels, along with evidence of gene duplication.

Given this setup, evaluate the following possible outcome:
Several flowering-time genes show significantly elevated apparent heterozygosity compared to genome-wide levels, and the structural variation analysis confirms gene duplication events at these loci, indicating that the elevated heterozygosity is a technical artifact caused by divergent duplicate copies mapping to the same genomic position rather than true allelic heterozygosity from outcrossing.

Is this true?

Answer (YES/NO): NO